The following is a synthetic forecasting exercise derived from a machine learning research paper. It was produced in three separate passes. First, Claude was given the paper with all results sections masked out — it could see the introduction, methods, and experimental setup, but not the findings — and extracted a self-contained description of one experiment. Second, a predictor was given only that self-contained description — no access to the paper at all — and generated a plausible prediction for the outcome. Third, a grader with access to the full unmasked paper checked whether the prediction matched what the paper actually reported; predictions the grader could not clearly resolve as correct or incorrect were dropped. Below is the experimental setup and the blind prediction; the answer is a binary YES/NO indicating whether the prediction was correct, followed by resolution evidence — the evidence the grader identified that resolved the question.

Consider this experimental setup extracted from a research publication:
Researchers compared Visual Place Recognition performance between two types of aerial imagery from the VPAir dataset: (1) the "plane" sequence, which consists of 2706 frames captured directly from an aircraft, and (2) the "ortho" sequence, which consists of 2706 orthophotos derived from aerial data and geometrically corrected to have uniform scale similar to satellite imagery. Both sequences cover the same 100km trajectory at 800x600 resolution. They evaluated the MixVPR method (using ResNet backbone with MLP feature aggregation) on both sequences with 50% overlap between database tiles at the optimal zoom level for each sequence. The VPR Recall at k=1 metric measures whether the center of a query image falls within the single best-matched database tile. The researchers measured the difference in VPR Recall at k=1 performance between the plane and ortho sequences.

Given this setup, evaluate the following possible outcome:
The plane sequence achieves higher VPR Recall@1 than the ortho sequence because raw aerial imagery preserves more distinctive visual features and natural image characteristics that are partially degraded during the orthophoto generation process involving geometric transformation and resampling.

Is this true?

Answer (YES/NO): NO